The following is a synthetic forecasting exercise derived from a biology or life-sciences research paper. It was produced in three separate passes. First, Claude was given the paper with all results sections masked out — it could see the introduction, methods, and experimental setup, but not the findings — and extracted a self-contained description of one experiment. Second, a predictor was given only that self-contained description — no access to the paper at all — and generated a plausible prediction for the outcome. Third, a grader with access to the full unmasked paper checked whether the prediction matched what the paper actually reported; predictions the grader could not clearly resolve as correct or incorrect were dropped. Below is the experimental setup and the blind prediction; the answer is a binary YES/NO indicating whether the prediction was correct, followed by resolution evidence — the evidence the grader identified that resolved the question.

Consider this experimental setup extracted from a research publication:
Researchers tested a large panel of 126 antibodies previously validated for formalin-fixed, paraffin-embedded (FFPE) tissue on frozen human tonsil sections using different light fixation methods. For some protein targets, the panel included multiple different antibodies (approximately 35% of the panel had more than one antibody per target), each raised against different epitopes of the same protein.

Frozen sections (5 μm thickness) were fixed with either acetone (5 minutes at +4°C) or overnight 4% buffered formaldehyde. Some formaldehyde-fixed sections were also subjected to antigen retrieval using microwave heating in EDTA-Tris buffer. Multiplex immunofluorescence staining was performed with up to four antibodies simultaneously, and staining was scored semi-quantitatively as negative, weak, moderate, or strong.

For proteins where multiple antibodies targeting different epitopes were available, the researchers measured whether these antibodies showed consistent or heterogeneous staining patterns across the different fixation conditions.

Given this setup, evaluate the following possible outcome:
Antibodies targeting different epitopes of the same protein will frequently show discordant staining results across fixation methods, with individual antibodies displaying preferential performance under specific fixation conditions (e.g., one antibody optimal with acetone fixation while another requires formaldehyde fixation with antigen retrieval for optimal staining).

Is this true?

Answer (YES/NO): YES